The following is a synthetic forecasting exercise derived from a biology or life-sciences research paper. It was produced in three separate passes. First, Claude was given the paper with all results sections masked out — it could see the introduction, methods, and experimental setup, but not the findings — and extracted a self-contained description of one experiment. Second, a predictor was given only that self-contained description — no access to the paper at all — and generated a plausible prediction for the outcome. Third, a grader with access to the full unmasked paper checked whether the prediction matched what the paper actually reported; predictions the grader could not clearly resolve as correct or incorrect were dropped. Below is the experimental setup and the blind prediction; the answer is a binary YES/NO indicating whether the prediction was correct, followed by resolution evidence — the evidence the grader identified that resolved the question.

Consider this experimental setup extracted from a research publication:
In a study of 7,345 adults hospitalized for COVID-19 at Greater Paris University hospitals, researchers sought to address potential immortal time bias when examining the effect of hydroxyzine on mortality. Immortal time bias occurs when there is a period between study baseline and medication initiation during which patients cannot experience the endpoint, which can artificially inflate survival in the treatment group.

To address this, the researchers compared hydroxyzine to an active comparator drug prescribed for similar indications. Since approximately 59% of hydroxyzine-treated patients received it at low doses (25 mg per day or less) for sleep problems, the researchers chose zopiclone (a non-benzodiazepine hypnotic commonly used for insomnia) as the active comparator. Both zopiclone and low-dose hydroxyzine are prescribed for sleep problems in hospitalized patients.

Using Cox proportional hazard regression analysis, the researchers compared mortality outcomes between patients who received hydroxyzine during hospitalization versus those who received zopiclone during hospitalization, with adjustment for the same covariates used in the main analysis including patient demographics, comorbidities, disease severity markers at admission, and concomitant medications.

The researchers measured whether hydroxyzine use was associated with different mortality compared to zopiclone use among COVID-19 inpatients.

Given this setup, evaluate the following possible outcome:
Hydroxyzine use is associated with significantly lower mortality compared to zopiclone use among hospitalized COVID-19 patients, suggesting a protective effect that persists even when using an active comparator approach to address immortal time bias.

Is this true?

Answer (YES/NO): YES